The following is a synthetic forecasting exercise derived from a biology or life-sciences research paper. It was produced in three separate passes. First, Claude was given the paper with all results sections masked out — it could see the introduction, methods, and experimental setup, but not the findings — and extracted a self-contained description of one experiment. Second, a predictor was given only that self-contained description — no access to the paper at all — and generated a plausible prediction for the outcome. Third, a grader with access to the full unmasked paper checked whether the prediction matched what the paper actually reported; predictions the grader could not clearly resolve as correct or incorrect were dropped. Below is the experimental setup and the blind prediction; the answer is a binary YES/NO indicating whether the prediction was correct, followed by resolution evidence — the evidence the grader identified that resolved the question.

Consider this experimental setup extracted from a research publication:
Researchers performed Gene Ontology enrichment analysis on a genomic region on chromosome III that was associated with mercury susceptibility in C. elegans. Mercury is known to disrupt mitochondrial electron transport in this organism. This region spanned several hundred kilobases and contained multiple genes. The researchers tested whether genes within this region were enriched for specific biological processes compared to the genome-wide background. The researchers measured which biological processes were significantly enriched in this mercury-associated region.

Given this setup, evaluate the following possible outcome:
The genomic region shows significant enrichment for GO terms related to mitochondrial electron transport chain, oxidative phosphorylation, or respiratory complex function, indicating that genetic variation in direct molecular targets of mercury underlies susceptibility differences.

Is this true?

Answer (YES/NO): NO